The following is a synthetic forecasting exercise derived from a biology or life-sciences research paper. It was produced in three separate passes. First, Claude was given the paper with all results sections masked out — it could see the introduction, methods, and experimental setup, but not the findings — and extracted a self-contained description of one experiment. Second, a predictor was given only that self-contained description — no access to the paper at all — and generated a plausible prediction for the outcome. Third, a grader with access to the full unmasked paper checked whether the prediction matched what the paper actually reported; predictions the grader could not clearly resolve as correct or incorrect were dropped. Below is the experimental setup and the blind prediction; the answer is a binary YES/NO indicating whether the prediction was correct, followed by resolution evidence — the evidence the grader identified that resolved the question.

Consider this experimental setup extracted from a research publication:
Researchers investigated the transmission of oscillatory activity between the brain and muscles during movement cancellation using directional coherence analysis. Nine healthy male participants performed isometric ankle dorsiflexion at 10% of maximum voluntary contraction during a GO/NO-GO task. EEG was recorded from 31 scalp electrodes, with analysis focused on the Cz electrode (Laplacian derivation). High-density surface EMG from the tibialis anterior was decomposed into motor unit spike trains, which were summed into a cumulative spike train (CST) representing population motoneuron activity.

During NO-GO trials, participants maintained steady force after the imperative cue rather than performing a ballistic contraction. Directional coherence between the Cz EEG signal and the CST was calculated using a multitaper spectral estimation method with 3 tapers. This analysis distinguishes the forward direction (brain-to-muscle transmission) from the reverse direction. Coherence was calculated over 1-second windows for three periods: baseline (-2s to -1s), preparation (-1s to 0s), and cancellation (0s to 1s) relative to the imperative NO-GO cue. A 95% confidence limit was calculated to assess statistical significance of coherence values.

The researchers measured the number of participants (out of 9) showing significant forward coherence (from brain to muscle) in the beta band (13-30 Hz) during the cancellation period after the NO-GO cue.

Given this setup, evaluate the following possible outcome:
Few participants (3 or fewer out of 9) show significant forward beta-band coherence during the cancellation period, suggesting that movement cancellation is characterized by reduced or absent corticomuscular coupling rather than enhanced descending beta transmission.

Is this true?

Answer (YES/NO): NO